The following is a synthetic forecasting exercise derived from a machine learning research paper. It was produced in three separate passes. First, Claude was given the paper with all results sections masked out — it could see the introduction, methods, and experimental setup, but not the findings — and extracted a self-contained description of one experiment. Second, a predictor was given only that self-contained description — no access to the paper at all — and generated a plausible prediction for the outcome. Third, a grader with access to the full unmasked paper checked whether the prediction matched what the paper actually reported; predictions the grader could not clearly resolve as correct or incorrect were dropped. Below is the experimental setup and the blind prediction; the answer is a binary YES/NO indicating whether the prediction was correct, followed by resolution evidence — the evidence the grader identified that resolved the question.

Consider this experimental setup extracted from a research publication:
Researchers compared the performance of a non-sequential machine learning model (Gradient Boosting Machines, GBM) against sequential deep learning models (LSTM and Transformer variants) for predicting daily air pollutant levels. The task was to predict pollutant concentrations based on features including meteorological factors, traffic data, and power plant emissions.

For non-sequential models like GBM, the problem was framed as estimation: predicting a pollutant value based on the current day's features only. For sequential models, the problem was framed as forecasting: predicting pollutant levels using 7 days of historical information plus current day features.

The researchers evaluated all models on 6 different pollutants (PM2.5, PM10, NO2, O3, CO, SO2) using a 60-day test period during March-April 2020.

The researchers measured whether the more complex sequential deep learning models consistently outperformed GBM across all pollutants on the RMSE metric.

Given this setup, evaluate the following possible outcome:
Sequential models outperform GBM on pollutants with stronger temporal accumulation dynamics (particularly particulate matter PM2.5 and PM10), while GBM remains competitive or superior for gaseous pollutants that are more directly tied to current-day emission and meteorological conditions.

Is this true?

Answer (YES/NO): NO